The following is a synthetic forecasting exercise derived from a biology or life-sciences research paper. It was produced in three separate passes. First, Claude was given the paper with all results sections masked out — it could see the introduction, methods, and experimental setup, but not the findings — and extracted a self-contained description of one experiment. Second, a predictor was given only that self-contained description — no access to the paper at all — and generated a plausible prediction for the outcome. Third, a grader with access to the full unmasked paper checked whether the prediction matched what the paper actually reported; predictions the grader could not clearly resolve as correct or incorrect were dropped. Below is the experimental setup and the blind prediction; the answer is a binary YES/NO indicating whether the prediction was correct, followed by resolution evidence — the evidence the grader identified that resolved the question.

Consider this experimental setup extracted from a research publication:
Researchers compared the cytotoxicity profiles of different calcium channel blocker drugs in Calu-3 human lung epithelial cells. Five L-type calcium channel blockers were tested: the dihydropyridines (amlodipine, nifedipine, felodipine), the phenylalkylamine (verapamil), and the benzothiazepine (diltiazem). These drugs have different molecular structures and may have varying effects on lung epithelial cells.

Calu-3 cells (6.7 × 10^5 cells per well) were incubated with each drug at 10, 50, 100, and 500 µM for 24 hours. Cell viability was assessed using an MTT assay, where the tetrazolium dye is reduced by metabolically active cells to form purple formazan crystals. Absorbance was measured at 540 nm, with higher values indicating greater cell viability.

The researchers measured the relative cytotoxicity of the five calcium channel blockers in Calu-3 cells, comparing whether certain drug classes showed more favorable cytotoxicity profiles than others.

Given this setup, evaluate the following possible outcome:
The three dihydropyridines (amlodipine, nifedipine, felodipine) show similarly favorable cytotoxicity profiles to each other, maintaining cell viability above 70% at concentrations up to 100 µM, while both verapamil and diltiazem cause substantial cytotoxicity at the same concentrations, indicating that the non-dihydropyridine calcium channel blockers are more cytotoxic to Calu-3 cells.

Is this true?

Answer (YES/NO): NO